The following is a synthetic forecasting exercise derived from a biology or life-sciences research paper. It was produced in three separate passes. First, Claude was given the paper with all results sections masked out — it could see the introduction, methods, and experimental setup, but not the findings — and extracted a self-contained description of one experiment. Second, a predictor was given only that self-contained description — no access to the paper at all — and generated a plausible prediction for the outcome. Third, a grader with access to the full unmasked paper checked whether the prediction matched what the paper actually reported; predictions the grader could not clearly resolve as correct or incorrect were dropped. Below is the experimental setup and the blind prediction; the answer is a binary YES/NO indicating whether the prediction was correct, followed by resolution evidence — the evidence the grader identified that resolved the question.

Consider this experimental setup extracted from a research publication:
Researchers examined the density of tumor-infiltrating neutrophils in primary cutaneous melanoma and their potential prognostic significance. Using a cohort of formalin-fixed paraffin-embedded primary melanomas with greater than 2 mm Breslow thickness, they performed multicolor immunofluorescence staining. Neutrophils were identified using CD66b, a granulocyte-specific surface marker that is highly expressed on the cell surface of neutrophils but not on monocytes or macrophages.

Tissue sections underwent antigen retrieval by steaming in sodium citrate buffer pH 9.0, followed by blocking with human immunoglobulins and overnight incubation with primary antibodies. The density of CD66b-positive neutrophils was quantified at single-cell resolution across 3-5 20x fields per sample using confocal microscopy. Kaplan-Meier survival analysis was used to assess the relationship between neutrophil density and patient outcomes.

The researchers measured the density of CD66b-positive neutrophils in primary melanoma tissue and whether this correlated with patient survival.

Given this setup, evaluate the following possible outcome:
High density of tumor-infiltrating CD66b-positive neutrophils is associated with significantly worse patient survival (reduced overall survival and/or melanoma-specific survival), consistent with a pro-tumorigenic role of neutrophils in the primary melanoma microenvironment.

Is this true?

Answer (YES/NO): NO